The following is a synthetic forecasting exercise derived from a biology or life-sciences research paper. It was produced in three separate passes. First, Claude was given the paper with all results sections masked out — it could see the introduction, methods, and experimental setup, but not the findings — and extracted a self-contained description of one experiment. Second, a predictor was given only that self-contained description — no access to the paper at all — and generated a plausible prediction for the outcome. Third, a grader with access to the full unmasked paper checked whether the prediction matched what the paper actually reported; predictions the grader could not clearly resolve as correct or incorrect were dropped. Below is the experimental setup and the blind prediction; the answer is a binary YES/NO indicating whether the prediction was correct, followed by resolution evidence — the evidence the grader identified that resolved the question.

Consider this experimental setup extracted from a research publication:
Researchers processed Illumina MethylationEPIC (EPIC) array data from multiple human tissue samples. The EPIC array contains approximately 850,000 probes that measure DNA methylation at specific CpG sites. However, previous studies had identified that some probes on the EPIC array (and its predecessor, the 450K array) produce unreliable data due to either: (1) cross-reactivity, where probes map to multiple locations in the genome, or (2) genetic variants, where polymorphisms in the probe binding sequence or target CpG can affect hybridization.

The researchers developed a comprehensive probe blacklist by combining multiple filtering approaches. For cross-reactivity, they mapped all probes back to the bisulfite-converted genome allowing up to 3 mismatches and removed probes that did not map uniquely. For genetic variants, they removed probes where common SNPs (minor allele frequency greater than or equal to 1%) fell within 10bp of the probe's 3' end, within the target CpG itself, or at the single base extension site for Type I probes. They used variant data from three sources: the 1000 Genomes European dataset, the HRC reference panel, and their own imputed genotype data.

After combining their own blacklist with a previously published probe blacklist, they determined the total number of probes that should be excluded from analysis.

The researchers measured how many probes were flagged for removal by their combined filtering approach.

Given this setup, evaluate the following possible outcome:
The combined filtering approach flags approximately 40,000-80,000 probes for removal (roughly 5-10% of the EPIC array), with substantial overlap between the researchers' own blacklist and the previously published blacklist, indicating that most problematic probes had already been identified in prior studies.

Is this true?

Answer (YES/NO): NO